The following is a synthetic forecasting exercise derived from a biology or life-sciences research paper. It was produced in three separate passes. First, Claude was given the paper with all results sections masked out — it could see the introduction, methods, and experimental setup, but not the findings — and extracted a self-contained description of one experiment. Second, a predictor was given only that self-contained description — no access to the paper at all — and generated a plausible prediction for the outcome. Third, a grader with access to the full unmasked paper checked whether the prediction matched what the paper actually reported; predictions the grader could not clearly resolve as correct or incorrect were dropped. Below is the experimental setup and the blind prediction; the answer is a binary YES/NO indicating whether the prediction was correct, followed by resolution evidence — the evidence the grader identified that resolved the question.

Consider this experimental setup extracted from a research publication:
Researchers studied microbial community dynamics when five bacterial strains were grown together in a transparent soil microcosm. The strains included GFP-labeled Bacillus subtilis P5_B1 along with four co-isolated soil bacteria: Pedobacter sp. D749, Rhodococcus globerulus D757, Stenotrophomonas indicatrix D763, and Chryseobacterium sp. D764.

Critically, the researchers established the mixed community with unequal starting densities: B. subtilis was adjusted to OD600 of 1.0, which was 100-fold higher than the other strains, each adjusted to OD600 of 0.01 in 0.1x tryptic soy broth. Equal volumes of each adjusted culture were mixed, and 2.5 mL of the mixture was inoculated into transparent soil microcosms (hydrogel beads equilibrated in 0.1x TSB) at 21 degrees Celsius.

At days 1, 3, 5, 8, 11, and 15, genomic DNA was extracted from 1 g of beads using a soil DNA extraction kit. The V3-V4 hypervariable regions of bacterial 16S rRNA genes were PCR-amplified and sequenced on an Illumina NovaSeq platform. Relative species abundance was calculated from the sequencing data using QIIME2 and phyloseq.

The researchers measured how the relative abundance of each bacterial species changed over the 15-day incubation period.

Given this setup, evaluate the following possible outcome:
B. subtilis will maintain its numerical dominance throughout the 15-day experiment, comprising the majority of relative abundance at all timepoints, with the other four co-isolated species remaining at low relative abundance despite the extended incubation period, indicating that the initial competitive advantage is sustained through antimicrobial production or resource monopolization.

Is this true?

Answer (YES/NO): NO